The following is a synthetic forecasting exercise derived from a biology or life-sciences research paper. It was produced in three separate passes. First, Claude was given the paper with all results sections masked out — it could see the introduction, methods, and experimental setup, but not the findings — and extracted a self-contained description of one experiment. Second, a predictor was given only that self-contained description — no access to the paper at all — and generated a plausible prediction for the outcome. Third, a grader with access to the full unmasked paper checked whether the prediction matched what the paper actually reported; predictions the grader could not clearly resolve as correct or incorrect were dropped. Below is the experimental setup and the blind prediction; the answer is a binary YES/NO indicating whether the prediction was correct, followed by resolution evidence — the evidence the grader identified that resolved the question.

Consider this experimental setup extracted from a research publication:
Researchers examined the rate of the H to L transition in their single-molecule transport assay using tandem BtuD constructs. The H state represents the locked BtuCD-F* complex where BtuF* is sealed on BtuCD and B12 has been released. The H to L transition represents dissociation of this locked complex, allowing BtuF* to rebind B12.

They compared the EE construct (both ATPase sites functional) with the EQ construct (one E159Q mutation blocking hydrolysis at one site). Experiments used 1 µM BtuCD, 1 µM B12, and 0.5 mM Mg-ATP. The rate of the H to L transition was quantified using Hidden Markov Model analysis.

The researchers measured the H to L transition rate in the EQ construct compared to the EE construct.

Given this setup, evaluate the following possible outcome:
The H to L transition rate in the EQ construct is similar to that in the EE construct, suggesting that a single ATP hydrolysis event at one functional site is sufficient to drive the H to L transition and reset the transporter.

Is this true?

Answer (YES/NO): NO